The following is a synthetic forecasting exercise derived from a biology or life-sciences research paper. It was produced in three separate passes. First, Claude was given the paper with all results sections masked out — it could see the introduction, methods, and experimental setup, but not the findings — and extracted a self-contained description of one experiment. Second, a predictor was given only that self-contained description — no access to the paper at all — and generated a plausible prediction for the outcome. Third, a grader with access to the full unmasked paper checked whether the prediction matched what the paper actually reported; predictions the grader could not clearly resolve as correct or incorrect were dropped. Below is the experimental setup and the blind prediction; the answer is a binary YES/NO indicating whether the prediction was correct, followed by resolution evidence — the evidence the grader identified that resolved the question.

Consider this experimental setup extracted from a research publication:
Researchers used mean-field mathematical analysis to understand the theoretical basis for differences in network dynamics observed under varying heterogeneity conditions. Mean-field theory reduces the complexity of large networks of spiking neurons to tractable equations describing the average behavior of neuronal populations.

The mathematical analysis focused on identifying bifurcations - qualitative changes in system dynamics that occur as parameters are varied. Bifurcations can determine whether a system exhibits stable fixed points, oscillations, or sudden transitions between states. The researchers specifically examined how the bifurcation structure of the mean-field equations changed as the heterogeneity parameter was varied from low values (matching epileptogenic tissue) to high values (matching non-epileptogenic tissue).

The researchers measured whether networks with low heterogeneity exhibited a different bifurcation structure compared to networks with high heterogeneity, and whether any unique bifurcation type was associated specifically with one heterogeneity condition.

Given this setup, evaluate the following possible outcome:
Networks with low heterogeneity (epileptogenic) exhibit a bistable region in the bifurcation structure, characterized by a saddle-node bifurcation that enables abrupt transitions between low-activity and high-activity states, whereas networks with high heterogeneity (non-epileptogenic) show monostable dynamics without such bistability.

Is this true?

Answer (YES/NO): YES